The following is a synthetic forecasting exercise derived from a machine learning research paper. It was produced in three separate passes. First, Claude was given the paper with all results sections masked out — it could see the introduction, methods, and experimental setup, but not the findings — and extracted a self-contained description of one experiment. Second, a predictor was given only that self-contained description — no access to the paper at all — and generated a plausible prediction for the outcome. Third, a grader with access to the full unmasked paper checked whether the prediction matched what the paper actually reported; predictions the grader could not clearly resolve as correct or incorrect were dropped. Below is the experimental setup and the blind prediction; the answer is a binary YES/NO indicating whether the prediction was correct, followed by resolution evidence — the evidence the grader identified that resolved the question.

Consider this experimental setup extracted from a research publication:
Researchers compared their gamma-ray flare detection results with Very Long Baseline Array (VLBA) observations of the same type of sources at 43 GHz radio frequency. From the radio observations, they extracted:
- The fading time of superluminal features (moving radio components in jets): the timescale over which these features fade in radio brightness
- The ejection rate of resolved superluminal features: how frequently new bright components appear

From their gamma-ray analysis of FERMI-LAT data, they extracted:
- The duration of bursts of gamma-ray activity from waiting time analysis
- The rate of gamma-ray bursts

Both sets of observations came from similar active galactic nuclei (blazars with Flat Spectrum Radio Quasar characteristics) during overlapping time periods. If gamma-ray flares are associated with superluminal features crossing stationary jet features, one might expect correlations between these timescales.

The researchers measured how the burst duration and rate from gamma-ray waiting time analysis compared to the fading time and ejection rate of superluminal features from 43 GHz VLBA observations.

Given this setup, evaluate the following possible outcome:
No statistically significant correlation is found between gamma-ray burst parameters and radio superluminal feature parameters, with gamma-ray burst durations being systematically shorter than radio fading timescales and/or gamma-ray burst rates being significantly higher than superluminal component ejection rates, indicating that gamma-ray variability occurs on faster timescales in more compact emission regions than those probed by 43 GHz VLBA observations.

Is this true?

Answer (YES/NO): NO